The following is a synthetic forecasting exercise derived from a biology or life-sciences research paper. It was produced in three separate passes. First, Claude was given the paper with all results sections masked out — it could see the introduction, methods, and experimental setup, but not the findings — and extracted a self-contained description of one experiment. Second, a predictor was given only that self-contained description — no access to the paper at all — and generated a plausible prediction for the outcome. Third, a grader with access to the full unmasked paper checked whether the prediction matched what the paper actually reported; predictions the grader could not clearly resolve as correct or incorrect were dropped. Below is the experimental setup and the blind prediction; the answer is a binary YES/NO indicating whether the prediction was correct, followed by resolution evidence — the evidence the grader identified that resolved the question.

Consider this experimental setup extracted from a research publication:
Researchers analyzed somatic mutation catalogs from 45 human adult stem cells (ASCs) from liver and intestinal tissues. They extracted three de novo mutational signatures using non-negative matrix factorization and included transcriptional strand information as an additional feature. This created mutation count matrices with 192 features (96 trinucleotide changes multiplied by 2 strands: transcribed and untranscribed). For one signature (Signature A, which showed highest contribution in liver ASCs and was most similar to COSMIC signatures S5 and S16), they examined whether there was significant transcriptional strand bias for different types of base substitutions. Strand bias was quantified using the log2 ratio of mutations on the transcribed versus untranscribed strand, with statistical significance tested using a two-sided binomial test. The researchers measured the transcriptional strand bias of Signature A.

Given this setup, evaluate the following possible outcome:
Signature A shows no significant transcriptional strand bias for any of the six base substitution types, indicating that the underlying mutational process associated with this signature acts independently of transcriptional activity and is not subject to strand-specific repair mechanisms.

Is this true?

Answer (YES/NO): NO